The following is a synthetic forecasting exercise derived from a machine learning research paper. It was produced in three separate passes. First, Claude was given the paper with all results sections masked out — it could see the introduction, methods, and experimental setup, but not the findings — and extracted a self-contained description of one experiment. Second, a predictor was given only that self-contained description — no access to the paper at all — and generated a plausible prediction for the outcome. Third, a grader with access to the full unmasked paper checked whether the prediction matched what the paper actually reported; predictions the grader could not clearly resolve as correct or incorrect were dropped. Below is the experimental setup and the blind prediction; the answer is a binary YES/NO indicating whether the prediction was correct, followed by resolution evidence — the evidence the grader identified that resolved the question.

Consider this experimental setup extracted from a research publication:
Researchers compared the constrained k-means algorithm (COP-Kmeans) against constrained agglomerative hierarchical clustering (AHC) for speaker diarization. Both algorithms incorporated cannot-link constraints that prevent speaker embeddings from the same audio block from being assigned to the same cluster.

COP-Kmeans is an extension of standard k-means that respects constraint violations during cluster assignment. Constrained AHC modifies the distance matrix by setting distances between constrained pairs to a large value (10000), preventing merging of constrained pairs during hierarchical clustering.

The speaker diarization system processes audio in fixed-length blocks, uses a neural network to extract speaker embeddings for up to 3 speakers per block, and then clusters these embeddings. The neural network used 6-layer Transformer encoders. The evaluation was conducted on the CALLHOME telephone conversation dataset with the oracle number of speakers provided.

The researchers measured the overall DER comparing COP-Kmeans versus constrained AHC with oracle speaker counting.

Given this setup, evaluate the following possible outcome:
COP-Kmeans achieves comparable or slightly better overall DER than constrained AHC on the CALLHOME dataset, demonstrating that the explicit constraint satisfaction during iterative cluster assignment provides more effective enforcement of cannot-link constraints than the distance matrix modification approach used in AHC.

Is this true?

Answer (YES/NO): NO